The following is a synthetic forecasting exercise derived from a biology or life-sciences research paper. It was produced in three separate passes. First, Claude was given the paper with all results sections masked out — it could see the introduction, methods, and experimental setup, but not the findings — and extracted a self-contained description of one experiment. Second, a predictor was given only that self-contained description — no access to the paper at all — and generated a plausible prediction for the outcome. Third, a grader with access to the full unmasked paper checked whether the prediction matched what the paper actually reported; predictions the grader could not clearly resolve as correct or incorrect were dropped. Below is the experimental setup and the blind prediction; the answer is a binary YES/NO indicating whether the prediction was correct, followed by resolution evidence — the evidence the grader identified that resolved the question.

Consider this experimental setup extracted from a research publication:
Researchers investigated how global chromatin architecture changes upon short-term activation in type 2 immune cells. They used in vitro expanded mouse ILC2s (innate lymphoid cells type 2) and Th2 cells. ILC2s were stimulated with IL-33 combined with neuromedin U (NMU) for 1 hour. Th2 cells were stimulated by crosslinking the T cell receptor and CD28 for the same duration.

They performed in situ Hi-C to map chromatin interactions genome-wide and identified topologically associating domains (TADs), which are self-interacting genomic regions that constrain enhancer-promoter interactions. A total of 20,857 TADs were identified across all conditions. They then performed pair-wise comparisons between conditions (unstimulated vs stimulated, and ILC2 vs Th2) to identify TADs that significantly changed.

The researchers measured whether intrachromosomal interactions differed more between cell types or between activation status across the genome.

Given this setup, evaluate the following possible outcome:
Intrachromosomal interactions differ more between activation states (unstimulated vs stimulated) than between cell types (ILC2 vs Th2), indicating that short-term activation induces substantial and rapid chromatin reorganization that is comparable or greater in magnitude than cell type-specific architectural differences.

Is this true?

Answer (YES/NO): NO